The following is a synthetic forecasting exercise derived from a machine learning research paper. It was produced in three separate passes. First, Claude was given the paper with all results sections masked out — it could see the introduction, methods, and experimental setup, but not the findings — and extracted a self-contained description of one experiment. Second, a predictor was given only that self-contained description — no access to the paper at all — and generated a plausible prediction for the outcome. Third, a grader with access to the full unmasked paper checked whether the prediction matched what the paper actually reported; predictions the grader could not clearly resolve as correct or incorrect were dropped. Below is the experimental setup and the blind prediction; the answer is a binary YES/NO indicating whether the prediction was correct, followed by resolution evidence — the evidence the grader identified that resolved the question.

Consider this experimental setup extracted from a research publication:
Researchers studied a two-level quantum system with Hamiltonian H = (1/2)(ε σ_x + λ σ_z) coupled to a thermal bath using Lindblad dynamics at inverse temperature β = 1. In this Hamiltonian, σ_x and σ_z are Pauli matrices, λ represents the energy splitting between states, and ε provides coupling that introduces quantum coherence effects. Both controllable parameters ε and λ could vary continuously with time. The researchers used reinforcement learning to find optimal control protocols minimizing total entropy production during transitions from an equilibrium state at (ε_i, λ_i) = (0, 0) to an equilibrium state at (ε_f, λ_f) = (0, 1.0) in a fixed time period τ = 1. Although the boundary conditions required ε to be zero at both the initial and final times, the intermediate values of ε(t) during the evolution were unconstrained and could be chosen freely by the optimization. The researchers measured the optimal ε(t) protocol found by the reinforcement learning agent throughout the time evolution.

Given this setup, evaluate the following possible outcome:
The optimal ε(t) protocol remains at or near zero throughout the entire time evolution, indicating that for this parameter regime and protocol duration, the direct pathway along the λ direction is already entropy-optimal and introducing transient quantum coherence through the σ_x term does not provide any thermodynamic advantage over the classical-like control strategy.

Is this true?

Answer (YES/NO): YES